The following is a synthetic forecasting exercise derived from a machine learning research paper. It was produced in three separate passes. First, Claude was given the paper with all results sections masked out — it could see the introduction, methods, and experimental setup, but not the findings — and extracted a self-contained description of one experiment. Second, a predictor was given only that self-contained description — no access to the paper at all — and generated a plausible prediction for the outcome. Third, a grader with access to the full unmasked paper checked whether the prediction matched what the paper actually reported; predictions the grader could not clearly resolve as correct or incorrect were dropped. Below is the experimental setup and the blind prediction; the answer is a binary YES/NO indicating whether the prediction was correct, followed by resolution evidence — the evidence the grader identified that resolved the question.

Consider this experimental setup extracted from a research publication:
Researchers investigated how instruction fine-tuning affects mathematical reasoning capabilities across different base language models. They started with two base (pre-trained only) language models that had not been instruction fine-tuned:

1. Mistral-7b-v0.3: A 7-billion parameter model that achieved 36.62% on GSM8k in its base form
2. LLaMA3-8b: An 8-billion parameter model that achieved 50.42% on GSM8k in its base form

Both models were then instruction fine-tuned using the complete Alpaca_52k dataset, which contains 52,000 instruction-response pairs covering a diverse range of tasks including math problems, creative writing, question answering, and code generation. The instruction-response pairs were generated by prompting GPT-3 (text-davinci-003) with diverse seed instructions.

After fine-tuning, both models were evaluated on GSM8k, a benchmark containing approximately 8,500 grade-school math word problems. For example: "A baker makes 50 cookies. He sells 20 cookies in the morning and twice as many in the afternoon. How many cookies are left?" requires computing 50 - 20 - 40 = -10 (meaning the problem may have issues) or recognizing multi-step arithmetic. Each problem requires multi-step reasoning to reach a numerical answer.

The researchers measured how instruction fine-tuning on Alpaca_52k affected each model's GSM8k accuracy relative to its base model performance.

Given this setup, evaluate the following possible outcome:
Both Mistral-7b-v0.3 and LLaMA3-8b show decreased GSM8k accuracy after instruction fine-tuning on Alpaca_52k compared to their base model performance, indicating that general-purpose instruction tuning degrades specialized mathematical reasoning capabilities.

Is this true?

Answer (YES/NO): YES